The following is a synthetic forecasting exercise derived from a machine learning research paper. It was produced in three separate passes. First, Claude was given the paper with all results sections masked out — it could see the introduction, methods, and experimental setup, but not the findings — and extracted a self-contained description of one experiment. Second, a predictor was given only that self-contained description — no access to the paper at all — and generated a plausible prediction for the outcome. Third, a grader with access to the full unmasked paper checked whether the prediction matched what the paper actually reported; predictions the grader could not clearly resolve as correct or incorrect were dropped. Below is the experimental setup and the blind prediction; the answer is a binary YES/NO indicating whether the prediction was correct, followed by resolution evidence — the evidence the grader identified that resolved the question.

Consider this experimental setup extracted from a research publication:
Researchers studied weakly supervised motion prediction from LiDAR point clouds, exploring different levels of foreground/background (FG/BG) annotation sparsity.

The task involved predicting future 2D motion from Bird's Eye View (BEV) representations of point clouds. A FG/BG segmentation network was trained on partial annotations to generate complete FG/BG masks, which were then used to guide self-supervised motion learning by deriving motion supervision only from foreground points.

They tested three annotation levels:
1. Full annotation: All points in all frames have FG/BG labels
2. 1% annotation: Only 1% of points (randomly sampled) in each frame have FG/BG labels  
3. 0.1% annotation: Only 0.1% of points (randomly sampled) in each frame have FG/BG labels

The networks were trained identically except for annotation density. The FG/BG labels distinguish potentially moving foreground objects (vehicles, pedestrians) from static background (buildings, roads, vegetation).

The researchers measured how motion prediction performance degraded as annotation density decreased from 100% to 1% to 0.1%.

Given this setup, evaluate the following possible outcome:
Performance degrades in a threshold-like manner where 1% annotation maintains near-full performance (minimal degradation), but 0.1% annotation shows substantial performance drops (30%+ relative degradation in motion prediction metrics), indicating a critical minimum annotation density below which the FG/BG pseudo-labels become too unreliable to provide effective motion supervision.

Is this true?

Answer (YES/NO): NO